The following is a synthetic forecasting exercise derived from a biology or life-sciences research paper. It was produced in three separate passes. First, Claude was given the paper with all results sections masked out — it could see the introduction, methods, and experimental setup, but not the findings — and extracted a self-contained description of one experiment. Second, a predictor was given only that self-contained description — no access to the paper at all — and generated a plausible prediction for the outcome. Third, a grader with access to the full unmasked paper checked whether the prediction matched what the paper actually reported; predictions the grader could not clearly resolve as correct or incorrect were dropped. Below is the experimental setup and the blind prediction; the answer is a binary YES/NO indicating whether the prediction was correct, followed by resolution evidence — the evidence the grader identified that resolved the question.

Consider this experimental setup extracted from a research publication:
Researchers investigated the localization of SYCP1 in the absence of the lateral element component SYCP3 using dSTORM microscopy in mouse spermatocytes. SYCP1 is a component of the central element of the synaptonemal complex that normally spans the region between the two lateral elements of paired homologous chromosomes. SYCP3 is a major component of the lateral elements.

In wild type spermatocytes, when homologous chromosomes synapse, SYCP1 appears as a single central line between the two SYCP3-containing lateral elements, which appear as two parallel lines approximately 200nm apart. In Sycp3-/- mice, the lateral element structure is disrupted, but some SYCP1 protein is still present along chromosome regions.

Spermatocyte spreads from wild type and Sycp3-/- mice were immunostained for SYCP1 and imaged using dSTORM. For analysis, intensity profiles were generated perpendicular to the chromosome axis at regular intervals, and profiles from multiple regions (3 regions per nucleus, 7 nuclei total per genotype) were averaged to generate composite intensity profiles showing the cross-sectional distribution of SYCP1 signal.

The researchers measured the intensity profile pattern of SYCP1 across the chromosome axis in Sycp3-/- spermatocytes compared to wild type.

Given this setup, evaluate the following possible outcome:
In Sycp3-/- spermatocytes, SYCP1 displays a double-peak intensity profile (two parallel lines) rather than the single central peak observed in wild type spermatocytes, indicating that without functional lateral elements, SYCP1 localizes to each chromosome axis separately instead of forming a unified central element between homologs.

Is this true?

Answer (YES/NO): NO